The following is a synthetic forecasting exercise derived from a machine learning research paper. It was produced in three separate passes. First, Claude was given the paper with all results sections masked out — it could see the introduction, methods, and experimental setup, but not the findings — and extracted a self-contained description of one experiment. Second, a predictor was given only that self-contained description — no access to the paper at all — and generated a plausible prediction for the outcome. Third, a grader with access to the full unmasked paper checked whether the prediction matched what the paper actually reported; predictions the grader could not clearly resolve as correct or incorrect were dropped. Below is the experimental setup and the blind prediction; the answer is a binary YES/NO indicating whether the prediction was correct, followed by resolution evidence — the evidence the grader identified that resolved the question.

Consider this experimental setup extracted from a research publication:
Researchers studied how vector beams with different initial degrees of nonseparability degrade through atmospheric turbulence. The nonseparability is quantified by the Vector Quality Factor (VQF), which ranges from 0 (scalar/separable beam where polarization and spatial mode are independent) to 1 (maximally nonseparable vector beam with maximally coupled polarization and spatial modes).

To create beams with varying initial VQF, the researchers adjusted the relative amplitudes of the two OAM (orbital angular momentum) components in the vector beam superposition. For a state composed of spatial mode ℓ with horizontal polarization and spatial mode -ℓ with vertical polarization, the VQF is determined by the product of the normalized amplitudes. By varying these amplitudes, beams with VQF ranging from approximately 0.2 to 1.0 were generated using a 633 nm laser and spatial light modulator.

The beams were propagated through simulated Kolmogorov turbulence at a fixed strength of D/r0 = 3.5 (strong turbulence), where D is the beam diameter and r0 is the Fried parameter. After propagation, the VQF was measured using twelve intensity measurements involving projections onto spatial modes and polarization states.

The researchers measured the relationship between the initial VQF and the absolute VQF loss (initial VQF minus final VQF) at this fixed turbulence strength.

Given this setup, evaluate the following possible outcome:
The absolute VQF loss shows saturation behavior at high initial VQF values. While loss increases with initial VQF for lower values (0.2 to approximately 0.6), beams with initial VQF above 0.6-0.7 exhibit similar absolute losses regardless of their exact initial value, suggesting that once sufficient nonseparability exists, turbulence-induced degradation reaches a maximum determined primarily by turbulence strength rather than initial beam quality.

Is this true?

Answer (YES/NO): NO